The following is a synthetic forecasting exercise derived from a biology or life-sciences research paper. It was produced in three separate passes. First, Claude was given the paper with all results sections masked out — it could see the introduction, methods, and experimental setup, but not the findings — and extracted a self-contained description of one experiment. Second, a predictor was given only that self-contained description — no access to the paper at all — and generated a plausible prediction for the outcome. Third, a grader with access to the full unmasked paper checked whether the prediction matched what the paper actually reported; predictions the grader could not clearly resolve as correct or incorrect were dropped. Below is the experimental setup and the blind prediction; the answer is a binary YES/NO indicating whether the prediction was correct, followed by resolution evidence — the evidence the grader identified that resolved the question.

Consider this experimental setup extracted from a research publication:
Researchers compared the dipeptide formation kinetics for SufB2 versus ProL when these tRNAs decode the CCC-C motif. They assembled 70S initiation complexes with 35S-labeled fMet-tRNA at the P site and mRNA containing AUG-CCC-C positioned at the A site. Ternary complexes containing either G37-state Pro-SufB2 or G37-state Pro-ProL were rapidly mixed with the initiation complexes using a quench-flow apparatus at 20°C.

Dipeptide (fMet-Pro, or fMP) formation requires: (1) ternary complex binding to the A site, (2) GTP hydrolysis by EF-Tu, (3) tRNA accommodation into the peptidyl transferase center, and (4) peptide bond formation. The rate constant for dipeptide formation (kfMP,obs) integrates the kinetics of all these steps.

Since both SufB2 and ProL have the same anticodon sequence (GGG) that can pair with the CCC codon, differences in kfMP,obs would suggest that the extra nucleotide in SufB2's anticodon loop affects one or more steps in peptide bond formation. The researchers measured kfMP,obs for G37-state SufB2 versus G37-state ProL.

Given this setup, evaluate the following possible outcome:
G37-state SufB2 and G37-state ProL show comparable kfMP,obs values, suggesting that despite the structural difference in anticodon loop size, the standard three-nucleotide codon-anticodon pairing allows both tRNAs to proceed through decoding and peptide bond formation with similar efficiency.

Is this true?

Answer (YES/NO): YES